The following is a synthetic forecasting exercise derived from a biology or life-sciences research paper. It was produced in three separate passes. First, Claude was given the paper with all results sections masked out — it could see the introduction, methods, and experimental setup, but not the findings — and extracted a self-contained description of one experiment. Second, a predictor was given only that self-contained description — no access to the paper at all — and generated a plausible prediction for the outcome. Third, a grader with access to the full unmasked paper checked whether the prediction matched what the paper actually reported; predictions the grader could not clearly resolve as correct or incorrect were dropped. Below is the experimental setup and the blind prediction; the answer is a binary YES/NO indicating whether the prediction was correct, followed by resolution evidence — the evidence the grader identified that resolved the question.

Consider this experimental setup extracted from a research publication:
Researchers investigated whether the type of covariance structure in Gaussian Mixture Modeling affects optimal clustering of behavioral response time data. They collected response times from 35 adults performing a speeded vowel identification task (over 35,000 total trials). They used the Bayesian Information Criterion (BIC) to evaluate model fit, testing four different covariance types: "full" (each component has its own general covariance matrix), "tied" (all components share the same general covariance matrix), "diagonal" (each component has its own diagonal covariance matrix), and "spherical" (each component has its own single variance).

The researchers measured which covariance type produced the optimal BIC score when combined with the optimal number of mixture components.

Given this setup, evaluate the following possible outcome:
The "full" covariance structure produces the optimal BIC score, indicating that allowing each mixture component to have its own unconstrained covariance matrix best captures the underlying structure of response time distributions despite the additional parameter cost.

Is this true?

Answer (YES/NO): YES